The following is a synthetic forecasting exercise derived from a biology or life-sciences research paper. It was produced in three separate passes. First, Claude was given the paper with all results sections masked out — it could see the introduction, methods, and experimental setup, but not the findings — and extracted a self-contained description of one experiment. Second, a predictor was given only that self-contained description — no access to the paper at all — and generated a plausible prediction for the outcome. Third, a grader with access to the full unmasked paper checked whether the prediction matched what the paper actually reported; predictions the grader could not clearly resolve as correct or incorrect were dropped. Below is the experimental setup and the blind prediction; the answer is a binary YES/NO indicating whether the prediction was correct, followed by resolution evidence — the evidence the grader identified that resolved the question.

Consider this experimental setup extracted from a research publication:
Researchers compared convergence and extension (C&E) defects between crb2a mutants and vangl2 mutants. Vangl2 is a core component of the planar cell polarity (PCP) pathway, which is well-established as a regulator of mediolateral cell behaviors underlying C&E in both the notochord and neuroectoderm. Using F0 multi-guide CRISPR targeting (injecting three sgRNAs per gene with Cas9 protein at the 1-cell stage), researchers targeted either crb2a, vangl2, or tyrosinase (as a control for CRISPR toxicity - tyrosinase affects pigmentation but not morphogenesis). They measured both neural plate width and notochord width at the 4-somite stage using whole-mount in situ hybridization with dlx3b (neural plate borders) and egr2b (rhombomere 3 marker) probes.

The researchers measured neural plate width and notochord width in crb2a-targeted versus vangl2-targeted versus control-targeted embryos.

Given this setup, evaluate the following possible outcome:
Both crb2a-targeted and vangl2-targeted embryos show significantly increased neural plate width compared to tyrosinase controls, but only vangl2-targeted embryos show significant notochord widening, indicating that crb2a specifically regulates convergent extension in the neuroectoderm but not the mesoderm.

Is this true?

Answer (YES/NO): NO